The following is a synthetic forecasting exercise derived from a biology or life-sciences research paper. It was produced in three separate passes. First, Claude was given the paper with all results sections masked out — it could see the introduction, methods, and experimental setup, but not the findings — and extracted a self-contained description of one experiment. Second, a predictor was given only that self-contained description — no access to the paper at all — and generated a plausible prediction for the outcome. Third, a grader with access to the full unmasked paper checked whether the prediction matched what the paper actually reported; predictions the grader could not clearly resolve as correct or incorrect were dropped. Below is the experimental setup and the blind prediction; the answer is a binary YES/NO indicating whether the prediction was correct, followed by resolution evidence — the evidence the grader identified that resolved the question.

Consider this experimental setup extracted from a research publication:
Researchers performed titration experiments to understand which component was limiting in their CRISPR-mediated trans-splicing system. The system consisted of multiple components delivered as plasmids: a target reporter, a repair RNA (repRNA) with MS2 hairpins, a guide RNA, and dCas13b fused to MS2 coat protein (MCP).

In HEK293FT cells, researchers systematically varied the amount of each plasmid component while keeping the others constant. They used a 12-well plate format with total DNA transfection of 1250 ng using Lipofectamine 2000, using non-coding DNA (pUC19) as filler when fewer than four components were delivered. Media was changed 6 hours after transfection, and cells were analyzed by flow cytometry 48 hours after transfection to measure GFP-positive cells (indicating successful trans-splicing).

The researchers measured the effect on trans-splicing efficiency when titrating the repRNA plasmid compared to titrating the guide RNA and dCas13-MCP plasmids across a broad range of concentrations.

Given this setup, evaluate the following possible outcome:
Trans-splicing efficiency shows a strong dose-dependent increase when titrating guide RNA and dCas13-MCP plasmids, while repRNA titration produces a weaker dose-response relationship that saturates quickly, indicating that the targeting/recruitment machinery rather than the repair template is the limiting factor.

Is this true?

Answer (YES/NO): NO